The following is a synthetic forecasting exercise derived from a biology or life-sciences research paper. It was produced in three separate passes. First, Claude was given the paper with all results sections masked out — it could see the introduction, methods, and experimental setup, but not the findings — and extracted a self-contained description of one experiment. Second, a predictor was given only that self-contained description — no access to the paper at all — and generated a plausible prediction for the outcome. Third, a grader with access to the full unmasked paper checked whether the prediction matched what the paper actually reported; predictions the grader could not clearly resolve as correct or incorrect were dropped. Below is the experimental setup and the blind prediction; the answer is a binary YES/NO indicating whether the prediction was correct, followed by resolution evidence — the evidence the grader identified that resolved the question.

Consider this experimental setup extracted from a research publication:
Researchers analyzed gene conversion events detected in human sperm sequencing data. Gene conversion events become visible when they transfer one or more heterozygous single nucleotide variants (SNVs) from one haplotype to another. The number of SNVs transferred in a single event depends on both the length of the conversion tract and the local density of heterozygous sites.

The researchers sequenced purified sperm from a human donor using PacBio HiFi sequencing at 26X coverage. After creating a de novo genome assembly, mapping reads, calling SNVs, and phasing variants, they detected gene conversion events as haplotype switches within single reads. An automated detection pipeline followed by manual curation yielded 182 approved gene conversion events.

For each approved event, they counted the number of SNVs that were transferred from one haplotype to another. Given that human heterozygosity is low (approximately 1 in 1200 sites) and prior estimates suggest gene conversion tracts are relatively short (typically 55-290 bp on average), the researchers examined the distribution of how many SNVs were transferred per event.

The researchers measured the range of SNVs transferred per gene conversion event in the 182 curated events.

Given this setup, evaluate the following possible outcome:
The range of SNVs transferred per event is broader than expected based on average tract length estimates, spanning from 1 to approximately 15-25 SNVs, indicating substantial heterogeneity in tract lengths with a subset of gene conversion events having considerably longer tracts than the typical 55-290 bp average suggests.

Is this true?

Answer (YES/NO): NO